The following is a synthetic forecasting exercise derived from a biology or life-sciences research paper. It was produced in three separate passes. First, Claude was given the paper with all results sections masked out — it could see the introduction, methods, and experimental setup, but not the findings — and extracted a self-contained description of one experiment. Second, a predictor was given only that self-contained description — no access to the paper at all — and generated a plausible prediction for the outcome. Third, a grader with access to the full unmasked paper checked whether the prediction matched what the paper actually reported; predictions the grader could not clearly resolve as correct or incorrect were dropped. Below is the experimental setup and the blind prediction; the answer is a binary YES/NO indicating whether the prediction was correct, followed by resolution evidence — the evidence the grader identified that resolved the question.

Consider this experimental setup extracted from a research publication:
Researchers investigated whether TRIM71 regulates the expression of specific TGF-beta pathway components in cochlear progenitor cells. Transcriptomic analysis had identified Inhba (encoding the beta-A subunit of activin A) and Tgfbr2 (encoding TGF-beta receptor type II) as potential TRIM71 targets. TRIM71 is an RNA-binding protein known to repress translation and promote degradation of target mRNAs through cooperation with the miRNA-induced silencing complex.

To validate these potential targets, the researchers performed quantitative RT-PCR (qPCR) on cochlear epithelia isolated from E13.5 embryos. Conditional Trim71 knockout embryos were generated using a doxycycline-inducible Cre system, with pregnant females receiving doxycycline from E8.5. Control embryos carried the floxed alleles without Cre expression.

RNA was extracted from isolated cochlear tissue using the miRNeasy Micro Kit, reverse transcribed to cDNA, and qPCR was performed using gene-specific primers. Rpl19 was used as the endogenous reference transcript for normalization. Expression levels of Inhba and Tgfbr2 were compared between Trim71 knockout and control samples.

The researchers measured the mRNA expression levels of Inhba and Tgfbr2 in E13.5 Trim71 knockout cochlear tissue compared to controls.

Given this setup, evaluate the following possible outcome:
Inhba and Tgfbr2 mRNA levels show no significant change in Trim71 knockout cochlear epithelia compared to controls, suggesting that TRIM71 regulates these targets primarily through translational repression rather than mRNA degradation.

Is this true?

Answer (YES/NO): NO